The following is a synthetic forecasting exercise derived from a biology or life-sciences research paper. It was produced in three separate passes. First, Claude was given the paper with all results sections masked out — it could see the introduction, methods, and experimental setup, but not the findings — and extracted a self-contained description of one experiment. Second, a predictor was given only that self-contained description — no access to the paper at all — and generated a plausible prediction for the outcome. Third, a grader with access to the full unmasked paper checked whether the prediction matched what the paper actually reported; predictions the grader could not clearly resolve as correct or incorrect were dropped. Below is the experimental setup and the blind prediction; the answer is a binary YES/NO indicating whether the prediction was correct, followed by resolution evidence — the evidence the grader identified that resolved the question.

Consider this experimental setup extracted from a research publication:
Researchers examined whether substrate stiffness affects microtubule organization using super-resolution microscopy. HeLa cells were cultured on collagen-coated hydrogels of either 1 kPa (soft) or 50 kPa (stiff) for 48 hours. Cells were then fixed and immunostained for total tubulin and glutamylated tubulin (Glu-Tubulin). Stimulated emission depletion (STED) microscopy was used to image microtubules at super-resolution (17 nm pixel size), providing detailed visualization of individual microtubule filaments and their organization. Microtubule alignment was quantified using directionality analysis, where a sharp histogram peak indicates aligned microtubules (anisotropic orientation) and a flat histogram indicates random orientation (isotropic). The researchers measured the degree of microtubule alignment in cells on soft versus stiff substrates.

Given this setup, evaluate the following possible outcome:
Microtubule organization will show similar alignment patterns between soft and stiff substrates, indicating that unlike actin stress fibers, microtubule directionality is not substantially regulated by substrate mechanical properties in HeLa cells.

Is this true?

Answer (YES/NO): NO